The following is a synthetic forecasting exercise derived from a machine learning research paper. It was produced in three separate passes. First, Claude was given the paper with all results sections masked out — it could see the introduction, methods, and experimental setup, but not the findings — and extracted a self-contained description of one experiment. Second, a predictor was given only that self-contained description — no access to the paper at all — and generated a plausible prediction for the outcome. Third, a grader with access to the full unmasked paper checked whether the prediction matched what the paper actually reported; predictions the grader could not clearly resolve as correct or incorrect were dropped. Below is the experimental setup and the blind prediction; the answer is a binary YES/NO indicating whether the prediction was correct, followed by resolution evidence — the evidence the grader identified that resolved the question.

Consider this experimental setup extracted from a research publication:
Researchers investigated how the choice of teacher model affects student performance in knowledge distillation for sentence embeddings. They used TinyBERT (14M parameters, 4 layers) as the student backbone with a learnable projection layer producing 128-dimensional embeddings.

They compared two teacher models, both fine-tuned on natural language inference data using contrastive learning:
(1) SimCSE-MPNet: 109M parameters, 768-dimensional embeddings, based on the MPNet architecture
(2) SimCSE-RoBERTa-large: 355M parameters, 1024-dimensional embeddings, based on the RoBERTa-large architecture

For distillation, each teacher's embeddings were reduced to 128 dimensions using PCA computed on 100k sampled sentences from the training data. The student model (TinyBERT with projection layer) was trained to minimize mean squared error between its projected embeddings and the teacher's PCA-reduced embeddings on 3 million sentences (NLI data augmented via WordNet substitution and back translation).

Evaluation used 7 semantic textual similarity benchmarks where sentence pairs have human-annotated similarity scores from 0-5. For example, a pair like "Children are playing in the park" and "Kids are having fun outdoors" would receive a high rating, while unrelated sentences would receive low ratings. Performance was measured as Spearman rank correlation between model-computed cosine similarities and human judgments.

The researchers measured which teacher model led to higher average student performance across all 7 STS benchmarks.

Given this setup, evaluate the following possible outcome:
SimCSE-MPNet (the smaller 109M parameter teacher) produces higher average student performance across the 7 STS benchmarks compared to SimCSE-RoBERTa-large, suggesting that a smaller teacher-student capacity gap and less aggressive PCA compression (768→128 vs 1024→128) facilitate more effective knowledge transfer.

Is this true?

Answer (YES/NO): NO